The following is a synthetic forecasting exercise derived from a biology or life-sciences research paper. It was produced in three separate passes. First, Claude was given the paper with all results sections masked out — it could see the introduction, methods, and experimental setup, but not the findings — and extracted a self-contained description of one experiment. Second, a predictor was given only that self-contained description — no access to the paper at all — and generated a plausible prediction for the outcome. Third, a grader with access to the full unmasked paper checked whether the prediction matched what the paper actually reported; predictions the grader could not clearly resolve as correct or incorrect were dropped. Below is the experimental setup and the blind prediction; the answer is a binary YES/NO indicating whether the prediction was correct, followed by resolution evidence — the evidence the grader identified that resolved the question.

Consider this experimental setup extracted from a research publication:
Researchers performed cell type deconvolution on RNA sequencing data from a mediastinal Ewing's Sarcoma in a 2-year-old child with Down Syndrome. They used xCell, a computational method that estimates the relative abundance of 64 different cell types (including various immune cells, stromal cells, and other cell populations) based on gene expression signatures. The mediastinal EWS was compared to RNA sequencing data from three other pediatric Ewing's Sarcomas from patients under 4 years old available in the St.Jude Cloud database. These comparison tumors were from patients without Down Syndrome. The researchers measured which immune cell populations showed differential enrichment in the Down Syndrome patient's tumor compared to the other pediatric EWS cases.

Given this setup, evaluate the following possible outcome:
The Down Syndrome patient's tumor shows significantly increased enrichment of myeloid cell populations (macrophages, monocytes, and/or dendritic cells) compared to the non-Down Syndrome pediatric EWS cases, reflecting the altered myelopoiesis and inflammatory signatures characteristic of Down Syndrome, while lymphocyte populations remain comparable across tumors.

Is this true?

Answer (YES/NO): NO